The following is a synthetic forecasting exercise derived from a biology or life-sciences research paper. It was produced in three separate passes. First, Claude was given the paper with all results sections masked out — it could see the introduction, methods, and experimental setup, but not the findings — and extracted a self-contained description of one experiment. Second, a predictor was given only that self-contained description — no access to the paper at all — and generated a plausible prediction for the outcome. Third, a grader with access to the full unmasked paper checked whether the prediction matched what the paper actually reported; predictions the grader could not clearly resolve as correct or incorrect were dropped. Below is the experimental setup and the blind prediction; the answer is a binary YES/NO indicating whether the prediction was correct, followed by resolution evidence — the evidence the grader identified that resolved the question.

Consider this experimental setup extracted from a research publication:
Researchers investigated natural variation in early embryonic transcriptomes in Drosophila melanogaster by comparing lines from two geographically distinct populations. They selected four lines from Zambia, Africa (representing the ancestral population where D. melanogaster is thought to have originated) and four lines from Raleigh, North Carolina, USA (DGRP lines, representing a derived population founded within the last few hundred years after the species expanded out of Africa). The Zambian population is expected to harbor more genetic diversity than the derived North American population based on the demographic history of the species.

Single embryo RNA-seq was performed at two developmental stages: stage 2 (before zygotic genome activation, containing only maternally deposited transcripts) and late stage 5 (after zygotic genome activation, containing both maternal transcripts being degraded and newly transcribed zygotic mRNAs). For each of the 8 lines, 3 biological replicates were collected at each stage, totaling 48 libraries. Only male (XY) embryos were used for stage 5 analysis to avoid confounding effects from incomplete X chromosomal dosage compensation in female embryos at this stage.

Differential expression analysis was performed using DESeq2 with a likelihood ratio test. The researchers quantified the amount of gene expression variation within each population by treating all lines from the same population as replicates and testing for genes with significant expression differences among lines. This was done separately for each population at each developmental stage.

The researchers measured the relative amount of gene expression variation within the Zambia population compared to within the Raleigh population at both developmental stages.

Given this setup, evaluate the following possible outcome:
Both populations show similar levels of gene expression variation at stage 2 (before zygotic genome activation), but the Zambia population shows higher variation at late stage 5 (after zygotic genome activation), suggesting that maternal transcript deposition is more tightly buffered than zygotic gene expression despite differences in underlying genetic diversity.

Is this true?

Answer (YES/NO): NO